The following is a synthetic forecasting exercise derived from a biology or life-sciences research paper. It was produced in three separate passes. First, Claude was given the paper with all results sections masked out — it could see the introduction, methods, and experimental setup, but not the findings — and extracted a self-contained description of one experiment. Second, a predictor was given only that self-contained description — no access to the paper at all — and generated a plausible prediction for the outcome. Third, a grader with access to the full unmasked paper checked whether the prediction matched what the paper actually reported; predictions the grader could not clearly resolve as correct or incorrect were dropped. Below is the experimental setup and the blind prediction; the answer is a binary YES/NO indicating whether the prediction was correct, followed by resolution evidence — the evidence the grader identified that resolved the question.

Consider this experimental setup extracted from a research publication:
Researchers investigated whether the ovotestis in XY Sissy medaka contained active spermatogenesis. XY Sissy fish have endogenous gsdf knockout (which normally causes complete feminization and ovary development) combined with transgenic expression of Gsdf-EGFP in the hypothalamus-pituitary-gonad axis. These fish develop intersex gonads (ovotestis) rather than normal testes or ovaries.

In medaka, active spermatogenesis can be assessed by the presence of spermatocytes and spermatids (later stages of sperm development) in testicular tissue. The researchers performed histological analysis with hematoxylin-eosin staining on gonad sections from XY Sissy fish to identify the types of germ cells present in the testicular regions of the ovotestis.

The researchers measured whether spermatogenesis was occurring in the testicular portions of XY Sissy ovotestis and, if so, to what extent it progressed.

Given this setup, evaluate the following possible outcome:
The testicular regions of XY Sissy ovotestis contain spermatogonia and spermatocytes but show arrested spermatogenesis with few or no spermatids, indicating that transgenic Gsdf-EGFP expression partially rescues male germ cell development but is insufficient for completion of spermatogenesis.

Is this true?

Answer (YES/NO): NO